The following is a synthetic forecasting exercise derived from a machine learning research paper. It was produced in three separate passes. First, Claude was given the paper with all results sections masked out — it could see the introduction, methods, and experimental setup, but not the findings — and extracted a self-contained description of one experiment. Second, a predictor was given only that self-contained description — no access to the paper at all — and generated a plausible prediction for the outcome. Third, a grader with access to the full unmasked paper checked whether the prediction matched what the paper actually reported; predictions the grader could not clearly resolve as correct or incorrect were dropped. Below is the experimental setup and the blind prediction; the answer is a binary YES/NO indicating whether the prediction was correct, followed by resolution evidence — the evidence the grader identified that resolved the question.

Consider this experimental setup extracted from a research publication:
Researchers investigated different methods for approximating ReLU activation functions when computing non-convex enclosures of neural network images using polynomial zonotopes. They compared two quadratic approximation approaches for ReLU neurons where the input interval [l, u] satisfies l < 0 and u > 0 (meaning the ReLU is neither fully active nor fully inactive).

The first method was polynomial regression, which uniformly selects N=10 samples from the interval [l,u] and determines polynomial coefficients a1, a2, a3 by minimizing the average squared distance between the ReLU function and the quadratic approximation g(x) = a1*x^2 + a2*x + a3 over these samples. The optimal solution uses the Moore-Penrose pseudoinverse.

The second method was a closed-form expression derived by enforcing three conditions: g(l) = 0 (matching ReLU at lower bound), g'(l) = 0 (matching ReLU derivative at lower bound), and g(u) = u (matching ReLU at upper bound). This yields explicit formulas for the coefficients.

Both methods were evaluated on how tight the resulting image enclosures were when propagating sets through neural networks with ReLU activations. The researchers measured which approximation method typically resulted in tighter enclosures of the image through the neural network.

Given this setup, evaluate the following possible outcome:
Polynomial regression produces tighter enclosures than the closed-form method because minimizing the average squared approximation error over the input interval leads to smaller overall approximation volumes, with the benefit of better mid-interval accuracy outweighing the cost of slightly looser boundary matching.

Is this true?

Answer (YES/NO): NO